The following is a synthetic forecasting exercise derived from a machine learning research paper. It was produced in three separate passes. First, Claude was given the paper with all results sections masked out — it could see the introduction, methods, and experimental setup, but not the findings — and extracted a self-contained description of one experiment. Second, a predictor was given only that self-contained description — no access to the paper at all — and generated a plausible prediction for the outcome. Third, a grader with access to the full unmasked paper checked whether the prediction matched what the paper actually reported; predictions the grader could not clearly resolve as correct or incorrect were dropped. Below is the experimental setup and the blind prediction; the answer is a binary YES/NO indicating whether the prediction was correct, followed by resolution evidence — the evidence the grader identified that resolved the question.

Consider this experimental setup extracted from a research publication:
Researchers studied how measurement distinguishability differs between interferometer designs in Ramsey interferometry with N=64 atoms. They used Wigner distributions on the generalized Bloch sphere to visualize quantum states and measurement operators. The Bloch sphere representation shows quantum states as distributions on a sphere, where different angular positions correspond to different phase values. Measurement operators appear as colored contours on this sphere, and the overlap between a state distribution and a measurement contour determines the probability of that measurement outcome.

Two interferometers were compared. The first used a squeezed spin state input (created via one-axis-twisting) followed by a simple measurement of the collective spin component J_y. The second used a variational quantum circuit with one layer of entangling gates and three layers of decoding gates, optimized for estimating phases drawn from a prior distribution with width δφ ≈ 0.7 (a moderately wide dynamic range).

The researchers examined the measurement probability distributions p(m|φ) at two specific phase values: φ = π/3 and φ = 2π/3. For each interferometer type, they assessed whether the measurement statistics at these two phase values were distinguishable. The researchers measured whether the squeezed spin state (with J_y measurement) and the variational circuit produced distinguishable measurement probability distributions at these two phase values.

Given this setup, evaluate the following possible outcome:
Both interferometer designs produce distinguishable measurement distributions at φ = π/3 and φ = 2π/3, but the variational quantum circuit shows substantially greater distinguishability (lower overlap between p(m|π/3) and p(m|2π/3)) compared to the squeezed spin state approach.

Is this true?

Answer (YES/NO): NO